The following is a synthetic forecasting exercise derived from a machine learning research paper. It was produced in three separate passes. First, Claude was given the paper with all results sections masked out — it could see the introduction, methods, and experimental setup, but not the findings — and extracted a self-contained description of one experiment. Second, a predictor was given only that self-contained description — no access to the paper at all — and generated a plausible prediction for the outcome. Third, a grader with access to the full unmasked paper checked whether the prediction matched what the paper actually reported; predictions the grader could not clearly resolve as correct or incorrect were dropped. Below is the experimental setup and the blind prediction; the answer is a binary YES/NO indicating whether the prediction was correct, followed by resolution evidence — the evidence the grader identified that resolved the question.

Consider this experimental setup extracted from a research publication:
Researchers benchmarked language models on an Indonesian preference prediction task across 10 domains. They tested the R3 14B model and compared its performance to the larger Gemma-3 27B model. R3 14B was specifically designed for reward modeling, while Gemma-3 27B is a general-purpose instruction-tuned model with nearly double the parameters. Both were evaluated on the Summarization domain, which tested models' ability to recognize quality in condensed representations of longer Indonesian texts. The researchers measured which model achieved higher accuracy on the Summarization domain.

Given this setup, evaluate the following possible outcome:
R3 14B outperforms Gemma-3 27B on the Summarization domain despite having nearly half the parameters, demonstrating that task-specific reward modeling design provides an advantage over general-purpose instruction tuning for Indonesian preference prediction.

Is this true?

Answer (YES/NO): YES